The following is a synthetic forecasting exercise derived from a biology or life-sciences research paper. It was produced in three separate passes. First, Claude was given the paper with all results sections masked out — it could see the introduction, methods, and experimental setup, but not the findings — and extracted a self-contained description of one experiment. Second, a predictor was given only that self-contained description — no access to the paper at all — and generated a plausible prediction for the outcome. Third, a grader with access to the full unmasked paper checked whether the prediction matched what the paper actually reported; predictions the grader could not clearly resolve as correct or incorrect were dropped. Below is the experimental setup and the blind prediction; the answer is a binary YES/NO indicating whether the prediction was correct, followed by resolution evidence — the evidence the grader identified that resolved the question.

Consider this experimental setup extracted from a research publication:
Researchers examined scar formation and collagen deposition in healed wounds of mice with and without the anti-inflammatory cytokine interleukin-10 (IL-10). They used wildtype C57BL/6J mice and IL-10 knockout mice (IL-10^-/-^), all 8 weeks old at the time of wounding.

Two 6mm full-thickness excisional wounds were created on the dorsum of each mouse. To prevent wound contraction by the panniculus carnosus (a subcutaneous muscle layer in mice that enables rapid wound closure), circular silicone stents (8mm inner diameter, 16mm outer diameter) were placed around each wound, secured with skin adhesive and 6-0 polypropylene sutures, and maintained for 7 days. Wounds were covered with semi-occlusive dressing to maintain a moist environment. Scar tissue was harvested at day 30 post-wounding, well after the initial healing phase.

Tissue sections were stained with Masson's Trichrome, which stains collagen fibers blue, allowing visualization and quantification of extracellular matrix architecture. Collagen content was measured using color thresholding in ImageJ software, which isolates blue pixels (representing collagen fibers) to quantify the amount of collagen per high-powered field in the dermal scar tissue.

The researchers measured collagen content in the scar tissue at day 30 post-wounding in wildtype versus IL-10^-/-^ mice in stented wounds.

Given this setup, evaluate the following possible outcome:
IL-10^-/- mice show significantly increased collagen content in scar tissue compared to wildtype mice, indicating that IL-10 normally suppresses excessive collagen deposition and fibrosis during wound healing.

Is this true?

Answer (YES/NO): NO